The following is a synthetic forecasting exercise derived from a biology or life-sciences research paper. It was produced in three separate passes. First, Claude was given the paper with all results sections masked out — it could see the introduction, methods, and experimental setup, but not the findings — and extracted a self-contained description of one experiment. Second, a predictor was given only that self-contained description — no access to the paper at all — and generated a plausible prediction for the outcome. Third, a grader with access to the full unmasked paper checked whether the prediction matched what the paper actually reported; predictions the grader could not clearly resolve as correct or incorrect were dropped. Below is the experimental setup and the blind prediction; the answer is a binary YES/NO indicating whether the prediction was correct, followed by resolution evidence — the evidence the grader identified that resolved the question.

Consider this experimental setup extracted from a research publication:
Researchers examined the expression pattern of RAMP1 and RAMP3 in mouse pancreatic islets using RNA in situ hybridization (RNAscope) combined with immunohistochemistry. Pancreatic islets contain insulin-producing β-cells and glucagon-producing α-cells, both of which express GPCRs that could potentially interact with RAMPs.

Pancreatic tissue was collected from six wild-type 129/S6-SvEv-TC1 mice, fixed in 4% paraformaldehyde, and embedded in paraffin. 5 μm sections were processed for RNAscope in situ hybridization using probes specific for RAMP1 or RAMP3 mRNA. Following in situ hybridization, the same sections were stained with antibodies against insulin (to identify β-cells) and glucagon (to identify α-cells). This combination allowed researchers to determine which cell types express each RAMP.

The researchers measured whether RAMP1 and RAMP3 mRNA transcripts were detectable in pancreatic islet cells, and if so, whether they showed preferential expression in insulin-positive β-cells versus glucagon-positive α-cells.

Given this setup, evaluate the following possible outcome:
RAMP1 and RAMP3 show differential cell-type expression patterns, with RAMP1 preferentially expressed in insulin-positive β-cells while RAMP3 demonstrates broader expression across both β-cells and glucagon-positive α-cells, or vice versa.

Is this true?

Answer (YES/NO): NO